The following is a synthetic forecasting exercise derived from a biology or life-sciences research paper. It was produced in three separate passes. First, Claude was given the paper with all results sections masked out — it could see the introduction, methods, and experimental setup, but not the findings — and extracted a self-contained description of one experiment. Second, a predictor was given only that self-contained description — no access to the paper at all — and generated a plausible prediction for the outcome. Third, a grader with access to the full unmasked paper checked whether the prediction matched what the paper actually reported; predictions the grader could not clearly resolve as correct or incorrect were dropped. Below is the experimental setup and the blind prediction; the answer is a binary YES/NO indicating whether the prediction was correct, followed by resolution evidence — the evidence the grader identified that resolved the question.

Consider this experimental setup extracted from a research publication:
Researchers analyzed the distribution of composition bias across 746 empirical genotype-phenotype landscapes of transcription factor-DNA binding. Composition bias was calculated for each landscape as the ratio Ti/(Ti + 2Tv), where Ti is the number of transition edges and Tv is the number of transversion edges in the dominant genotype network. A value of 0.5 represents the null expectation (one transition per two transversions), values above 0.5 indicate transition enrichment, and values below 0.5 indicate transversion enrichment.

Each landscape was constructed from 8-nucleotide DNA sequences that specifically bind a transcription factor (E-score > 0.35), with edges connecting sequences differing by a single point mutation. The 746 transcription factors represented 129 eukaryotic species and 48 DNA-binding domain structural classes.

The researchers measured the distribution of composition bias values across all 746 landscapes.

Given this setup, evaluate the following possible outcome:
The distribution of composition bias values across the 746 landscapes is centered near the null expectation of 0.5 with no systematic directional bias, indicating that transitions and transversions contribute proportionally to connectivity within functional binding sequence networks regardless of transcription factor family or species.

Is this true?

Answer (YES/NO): YES